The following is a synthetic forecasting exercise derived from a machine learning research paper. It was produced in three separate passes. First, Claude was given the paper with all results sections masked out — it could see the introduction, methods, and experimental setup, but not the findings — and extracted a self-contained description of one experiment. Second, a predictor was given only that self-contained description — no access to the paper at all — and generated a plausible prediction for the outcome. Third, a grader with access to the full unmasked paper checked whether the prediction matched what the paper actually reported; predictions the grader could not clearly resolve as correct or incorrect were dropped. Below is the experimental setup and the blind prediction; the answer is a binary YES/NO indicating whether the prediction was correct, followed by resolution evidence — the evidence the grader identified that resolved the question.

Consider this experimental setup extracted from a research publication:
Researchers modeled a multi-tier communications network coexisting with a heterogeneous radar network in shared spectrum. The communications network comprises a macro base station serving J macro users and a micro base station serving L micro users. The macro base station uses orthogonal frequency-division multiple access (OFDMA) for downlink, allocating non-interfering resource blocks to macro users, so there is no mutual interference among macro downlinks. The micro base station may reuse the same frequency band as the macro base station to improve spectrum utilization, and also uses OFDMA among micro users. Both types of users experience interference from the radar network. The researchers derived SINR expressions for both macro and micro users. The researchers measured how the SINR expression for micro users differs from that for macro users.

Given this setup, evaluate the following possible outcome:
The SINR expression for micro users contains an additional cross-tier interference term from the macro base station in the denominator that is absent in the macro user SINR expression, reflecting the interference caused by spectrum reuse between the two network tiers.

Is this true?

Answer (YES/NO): YES